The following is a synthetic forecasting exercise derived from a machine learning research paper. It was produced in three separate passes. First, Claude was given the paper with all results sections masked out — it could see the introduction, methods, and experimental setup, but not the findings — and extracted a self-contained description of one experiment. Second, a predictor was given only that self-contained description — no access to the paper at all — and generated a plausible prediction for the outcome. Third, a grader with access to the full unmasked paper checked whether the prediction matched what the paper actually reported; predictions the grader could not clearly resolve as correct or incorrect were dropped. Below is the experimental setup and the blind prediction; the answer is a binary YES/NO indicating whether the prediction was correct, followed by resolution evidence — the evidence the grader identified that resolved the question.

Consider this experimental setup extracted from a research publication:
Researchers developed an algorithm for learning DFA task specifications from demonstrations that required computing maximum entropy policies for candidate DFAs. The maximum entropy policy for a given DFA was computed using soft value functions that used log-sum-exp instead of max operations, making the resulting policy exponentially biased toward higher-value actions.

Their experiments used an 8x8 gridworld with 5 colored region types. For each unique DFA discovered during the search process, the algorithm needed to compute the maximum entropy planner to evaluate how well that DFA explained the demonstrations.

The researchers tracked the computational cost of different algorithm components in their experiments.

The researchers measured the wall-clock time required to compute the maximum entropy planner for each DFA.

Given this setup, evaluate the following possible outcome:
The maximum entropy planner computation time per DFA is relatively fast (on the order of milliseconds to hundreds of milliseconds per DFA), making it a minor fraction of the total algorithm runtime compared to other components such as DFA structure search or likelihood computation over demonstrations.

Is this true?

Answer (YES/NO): NO